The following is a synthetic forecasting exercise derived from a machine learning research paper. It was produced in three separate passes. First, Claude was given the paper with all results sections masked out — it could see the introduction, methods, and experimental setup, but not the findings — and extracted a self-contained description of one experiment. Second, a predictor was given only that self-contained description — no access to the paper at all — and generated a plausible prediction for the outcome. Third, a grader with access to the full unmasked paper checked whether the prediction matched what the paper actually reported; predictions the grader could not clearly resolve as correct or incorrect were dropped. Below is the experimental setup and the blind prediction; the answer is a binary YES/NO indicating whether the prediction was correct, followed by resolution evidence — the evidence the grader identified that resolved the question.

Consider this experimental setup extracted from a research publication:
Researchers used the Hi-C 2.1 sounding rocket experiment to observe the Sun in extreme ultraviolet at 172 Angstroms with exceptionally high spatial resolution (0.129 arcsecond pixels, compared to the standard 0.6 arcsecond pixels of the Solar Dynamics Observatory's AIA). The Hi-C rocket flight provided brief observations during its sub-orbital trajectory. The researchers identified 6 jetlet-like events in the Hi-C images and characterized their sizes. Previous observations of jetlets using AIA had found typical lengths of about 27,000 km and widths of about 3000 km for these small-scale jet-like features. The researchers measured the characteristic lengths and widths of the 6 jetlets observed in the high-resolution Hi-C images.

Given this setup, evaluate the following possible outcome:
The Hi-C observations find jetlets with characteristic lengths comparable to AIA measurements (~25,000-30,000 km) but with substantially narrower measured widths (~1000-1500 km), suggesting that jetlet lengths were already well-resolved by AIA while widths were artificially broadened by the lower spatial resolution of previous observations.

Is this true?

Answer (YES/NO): NO